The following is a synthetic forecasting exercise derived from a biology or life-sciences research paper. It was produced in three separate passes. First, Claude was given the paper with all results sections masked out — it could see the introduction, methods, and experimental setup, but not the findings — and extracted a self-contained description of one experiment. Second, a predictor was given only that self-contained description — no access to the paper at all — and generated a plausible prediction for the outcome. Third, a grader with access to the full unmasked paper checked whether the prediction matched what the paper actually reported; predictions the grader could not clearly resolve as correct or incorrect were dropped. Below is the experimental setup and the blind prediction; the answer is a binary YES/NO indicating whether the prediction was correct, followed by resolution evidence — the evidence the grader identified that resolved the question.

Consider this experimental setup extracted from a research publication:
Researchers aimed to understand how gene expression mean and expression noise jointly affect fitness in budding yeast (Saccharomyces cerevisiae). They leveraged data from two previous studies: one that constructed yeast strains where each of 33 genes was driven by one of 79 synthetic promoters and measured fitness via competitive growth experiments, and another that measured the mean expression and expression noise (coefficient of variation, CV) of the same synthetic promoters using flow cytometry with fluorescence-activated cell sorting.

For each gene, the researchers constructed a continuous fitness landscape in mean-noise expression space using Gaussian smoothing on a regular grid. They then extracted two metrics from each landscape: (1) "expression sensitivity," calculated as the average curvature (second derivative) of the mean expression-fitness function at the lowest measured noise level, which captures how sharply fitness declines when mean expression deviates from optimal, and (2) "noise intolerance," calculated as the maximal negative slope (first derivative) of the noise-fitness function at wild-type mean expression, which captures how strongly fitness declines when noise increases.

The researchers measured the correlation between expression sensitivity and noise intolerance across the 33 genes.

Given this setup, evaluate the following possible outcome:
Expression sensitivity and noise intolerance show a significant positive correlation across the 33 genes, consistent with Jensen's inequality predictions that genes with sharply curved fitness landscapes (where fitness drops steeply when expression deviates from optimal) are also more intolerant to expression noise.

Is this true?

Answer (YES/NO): YES